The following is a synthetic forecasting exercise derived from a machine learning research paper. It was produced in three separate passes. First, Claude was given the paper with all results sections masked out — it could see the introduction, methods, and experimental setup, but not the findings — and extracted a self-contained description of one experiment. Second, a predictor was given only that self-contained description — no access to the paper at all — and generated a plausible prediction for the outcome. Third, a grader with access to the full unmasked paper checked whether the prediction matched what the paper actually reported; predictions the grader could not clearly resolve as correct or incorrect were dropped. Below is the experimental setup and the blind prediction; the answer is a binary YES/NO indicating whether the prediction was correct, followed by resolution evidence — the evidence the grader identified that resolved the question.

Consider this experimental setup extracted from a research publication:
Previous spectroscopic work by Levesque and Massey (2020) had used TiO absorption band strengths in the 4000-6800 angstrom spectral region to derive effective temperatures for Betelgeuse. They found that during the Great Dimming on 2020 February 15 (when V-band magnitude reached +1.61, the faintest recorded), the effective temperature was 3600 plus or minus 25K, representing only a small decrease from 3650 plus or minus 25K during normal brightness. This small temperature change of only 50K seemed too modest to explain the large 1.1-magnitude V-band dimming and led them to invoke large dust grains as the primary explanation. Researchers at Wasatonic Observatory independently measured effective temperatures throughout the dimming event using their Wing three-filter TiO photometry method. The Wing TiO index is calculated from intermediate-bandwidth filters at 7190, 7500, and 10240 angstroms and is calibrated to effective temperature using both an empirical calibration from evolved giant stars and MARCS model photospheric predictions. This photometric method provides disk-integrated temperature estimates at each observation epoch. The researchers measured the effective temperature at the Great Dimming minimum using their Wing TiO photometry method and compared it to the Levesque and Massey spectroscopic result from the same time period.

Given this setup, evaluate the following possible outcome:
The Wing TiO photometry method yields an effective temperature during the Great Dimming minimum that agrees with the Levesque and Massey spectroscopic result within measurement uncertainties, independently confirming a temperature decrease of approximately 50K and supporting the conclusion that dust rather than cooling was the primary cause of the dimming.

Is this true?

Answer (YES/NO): NO